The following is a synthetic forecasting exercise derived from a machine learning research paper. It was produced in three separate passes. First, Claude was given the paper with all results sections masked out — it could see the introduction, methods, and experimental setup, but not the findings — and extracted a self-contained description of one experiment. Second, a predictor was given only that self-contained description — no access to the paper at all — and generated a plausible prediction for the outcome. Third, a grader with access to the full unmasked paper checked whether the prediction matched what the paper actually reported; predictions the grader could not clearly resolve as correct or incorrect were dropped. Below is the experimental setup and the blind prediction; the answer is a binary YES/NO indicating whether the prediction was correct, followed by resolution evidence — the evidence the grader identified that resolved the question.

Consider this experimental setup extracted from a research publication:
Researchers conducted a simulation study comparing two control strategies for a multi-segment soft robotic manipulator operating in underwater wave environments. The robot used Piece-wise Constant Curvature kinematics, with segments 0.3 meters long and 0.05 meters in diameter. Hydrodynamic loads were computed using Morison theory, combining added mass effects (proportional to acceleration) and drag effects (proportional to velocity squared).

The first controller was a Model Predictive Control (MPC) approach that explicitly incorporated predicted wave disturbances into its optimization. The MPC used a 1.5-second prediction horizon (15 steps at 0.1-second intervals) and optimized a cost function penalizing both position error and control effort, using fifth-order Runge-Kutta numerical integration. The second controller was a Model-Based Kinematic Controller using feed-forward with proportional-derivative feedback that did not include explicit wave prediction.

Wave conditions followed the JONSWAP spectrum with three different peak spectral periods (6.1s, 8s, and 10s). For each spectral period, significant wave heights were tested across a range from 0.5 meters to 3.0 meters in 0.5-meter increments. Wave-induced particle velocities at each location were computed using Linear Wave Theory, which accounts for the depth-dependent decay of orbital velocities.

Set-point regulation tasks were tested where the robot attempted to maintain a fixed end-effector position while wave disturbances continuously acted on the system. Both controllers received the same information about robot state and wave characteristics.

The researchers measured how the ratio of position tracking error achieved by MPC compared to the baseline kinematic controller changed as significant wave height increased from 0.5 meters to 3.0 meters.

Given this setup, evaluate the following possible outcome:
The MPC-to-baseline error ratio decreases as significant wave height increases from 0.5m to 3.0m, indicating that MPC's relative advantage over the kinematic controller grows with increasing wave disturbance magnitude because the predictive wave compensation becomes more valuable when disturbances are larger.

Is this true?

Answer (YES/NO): YES